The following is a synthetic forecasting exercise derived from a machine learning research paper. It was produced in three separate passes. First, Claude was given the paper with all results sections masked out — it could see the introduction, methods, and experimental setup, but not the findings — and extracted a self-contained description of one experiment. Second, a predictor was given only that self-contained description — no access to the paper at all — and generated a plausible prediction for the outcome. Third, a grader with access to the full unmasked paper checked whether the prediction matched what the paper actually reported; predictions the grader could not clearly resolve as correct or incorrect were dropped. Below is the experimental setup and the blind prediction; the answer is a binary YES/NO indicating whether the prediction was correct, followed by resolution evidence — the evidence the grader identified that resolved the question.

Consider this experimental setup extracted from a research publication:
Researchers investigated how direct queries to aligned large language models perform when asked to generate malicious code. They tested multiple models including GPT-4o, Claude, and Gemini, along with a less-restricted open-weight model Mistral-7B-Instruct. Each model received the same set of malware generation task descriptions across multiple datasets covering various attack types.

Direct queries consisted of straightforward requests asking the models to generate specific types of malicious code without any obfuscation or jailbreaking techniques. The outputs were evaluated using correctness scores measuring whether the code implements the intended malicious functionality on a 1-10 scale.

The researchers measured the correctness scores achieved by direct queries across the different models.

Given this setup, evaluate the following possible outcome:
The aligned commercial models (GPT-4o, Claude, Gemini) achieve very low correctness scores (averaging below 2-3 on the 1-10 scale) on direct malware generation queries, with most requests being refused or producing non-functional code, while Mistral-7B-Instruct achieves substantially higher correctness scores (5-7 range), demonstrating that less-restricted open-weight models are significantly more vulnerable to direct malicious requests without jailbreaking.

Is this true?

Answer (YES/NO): NO